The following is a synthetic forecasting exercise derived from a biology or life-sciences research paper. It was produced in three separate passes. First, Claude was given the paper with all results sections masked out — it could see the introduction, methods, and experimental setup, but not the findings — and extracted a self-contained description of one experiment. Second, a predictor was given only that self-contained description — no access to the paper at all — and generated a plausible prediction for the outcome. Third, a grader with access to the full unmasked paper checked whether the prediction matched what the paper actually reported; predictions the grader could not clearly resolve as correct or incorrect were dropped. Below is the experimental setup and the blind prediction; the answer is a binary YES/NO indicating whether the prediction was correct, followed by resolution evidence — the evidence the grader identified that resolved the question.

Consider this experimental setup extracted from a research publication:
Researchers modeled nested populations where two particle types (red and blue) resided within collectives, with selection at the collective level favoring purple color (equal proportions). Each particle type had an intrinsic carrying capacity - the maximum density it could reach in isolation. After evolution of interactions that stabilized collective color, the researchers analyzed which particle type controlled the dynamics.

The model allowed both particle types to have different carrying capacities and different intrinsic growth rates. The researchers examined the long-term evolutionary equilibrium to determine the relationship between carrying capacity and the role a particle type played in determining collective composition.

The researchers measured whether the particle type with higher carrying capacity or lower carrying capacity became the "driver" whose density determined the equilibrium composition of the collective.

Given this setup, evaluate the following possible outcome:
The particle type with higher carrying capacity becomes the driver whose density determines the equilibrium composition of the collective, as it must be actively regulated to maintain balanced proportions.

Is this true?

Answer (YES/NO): NO